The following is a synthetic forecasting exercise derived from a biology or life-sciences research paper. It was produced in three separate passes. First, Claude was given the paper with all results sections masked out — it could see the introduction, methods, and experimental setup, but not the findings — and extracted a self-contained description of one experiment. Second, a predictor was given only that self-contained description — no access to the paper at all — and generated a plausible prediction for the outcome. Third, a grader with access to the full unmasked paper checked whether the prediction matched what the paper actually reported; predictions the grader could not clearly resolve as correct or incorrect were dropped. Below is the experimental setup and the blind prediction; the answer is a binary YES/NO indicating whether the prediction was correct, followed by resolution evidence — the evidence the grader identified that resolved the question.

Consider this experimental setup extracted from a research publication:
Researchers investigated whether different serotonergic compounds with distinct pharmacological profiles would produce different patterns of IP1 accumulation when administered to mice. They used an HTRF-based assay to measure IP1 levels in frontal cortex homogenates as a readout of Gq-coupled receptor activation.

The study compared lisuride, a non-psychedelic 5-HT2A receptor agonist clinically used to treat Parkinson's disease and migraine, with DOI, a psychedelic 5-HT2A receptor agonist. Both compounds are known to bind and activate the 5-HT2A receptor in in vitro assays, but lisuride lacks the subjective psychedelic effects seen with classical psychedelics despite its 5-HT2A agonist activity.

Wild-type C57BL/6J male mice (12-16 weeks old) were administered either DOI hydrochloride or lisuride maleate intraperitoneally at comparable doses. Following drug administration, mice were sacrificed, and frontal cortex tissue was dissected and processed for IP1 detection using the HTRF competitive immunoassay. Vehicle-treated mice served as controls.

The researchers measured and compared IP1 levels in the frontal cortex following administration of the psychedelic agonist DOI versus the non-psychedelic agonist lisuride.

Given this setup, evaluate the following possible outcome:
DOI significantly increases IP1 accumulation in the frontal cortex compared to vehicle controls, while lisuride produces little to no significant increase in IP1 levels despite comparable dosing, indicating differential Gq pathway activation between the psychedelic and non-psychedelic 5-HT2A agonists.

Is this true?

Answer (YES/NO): NO